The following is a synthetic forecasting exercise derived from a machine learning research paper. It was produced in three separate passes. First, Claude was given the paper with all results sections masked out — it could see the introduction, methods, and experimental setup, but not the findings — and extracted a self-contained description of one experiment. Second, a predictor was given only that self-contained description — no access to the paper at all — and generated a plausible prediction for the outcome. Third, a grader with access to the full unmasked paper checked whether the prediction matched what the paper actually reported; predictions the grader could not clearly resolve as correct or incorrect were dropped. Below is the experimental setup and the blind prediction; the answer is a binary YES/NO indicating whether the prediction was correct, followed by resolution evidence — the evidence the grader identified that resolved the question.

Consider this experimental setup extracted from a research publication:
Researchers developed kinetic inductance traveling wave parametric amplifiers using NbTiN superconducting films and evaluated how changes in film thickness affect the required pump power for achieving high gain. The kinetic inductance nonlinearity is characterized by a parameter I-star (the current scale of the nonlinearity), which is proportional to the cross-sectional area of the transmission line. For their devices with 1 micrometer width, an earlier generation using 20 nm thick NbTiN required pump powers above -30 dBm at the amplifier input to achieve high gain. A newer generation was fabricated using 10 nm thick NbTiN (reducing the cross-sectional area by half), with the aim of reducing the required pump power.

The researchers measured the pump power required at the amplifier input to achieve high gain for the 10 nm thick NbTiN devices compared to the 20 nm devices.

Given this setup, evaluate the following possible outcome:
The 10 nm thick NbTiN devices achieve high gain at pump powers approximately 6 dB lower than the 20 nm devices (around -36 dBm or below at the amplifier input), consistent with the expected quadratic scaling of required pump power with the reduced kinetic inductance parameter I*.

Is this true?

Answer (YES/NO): NO